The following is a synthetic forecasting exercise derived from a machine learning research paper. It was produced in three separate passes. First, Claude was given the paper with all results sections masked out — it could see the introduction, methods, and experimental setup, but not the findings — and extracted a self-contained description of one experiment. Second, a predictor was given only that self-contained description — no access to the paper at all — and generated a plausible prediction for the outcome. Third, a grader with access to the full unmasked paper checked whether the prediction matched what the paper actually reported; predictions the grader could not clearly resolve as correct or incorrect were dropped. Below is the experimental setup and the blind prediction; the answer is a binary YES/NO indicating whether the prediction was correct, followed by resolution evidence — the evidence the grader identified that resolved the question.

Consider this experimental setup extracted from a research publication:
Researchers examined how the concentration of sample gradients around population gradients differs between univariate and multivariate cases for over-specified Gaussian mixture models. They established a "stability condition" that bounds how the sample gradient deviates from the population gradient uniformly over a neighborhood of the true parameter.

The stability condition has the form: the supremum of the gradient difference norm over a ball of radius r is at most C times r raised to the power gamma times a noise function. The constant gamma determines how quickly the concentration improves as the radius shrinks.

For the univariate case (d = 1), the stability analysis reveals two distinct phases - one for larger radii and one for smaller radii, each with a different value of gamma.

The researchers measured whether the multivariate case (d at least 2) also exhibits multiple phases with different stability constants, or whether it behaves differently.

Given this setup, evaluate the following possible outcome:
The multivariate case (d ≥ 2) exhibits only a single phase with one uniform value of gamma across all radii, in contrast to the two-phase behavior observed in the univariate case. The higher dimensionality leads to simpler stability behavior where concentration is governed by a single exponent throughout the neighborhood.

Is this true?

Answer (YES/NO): YES